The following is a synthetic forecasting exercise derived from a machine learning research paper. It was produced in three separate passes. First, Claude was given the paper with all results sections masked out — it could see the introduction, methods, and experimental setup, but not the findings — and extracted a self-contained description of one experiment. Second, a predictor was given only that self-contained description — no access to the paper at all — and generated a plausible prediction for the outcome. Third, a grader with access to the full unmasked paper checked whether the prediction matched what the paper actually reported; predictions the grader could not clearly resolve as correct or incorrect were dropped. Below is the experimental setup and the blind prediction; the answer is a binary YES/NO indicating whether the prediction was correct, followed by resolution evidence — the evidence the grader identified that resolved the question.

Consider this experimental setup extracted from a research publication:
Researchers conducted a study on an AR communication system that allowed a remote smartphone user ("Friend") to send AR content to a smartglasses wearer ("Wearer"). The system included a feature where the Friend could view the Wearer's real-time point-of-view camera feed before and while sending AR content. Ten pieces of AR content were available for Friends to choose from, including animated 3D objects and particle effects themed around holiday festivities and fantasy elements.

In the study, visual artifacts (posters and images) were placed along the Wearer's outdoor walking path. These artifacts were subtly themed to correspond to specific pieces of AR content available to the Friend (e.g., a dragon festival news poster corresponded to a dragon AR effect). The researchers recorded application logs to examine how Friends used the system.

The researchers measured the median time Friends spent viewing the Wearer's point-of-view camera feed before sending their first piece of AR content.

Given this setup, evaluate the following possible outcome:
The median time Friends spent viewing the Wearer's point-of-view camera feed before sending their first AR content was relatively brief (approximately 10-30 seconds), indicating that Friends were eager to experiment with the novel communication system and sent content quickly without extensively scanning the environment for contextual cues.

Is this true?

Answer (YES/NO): NO